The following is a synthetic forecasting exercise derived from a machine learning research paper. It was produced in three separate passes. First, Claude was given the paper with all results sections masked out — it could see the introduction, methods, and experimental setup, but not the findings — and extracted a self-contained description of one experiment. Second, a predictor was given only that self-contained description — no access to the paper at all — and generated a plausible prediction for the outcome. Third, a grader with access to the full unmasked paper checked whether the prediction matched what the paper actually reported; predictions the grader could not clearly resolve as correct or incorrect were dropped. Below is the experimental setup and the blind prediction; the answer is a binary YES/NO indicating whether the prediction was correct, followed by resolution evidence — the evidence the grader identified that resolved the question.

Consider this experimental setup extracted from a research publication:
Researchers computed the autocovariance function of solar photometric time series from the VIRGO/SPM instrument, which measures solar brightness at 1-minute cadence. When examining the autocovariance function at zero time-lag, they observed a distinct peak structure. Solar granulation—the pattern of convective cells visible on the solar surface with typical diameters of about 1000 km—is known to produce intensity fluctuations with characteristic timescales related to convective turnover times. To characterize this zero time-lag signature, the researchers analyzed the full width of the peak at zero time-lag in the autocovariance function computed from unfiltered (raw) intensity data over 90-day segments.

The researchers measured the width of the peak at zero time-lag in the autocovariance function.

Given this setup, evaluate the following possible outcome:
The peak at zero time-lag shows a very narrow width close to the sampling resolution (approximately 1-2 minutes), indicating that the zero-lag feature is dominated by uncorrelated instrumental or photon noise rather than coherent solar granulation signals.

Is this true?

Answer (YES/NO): NO